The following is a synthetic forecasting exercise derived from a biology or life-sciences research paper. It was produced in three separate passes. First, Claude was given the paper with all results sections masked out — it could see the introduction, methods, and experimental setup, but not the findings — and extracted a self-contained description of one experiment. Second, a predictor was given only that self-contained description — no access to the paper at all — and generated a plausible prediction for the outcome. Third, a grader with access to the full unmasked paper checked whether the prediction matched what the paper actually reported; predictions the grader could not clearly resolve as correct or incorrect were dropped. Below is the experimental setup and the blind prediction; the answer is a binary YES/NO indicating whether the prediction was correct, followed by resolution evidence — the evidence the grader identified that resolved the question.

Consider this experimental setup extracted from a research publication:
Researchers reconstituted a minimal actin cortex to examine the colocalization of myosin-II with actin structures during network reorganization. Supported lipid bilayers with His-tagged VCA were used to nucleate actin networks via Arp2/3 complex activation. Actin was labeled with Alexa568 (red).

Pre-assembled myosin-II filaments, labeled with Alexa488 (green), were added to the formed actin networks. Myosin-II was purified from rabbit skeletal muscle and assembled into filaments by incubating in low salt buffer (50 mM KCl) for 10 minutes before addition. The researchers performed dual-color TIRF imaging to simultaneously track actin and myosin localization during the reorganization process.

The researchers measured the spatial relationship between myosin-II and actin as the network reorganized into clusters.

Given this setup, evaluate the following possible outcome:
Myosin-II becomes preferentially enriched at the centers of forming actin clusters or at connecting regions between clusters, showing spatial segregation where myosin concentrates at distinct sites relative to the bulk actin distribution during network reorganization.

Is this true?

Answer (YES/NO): YES